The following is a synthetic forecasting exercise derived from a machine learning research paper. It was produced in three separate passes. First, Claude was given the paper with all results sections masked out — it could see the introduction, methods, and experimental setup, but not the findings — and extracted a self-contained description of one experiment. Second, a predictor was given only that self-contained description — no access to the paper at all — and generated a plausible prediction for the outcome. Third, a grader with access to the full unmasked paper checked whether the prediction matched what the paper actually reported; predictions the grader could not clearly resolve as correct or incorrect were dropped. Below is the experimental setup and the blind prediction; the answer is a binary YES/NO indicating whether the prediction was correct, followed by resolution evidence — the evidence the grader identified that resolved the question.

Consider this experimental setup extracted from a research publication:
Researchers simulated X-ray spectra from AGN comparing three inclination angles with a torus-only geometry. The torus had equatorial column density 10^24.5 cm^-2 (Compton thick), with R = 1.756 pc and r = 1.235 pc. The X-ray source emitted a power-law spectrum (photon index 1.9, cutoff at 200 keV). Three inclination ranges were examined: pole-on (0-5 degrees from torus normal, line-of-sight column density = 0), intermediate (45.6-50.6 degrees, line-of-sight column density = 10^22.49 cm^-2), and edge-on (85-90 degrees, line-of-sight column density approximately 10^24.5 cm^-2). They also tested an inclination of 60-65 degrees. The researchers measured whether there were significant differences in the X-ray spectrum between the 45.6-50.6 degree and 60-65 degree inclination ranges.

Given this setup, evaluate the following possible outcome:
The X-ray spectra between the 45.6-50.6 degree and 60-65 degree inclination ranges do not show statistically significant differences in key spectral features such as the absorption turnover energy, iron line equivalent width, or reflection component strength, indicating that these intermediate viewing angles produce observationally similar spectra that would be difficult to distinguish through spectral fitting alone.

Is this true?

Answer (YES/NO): YES